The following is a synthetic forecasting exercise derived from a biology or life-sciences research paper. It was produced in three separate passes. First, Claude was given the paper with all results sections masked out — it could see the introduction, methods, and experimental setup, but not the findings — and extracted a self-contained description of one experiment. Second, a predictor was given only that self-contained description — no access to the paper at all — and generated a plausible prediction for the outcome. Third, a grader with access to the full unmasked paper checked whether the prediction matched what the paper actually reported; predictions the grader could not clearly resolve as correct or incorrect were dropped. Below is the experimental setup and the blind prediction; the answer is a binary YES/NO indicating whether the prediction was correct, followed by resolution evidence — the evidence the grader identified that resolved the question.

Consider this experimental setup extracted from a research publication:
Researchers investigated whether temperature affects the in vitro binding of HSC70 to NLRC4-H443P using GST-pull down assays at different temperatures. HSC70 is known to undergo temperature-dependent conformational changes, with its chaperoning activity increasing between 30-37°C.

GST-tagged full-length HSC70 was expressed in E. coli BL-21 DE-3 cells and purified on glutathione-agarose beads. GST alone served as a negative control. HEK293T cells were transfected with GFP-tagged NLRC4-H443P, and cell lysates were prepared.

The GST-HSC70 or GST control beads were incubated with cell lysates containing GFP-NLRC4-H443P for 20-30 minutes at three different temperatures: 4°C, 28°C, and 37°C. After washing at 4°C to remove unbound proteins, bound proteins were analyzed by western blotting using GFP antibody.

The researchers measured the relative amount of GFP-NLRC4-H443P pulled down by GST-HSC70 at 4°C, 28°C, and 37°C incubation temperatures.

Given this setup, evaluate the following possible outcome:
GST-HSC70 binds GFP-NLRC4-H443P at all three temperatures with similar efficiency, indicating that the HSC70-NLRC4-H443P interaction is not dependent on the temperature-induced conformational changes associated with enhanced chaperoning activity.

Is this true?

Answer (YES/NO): NO